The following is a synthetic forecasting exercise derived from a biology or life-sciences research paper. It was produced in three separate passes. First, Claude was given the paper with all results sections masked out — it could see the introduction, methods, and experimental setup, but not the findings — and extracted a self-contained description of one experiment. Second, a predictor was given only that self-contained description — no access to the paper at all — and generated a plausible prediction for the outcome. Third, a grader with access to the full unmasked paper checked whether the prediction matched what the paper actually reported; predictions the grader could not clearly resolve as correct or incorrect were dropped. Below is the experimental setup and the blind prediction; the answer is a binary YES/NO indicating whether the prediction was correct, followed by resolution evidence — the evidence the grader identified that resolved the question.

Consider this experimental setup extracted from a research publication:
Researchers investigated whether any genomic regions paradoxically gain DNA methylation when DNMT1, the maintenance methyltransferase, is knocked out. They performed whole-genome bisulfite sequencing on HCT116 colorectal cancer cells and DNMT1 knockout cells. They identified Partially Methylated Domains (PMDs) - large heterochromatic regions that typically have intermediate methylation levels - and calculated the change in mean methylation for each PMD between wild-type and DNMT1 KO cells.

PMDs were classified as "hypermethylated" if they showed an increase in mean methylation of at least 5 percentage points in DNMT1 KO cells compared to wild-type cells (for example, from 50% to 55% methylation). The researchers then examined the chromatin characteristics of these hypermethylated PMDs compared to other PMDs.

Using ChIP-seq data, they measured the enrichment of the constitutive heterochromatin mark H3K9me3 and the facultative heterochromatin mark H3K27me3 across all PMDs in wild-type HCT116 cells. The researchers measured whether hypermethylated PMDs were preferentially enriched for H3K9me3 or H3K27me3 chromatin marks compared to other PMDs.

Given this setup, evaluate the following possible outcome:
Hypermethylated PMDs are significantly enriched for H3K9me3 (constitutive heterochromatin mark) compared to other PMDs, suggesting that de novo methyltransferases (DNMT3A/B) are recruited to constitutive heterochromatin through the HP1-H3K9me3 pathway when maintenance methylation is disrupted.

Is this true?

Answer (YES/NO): NO